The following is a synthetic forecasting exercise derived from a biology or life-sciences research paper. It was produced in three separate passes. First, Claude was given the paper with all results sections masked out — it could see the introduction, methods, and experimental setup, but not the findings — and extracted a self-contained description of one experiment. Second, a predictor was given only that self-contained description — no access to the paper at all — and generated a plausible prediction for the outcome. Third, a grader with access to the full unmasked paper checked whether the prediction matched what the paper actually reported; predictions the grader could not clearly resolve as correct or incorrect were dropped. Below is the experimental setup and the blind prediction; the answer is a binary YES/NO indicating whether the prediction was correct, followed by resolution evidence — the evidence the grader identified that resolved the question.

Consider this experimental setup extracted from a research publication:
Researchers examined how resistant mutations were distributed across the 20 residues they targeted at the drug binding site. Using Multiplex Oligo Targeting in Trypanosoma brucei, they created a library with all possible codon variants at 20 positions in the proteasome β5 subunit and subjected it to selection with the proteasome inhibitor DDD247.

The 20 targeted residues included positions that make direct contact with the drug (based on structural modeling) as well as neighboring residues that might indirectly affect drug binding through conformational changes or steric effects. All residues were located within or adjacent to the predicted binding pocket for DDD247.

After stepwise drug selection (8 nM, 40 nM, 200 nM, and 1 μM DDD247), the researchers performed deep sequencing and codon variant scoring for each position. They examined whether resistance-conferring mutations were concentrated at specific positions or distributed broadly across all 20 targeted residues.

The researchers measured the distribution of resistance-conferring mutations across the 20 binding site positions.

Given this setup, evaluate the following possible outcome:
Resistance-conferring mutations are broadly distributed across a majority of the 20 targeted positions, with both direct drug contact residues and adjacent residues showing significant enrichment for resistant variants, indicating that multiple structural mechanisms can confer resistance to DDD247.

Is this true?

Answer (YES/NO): NO